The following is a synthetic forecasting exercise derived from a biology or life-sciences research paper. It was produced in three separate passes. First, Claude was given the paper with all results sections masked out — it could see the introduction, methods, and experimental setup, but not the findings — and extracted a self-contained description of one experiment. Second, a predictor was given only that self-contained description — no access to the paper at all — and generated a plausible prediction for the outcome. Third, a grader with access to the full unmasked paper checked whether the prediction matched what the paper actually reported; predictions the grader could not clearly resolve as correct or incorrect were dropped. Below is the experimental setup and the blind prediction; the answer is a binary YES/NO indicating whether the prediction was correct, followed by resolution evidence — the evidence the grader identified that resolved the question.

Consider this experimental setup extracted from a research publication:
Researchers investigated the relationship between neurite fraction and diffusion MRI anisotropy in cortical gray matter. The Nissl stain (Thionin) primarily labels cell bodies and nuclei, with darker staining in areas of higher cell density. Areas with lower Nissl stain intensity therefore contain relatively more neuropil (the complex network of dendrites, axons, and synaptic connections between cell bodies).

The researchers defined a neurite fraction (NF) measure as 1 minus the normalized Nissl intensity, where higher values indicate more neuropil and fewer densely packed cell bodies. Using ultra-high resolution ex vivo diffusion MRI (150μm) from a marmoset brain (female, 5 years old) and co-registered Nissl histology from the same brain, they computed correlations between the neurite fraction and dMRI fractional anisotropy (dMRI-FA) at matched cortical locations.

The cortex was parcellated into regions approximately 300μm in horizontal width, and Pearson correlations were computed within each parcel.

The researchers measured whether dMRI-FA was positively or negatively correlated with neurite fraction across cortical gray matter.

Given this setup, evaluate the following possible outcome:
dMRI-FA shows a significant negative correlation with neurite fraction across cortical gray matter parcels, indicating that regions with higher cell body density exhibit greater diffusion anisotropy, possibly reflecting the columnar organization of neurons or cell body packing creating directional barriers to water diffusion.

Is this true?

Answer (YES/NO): NO